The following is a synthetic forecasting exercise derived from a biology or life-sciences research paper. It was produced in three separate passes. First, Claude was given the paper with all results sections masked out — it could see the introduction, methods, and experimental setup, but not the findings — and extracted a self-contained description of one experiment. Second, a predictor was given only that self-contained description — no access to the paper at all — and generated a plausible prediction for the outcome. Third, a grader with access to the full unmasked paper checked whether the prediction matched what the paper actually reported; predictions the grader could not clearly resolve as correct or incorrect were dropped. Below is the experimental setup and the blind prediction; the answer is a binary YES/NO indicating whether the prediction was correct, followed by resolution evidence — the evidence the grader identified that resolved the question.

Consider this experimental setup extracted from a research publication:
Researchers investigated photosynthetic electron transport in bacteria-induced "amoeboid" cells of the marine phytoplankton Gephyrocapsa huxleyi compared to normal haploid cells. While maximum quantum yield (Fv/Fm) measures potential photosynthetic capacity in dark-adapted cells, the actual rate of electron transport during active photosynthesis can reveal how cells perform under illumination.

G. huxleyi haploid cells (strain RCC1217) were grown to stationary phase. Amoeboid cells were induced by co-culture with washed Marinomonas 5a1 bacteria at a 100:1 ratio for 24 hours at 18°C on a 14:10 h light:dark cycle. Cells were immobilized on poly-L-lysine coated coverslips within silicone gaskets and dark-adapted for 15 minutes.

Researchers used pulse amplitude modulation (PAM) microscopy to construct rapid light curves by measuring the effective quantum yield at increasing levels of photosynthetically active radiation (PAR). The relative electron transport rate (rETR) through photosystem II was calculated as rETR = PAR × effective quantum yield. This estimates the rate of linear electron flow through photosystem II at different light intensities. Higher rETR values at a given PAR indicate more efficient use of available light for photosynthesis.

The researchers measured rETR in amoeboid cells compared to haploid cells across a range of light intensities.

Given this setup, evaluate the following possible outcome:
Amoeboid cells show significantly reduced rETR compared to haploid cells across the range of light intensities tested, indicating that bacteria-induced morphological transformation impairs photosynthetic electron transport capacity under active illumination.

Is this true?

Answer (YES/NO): NO